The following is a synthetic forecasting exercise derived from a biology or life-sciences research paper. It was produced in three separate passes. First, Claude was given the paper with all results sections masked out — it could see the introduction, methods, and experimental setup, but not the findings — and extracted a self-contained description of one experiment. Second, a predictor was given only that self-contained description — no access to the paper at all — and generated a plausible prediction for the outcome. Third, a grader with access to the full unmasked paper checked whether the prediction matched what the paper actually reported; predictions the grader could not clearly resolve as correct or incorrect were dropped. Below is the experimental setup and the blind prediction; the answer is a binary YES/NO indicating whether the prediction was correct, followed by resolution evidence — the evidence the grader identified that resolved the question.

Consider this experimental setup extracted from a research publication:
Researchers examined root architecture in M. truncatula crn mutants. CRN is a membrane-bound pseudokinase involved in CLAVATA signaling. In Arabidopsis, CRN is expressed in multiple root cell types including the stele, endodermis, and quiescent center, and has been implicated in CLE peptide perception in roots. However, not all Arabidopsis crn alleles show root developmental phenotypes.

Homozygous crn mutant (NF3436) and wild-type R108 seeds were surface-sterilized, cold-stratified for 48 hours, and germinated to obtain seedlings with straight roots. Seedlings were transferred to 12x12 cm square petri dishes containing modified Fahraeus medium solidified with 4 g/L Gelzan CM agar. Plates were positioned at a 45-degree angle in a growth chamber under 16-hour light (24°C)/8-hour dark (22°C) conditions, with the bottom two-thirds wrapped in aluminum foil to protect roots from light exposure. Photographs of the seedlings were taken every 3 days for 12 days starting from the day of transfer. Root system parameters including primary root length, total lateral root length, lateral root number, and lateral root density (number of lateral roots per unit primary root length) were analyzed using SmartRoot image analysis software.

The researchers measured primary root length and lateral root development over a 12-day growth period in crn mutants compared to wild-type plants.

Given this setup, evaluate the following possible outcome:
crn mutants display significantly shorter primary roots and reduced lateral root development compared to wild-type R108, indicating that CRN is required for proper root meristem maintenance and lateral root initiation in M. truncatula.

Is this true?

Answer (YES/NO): NO